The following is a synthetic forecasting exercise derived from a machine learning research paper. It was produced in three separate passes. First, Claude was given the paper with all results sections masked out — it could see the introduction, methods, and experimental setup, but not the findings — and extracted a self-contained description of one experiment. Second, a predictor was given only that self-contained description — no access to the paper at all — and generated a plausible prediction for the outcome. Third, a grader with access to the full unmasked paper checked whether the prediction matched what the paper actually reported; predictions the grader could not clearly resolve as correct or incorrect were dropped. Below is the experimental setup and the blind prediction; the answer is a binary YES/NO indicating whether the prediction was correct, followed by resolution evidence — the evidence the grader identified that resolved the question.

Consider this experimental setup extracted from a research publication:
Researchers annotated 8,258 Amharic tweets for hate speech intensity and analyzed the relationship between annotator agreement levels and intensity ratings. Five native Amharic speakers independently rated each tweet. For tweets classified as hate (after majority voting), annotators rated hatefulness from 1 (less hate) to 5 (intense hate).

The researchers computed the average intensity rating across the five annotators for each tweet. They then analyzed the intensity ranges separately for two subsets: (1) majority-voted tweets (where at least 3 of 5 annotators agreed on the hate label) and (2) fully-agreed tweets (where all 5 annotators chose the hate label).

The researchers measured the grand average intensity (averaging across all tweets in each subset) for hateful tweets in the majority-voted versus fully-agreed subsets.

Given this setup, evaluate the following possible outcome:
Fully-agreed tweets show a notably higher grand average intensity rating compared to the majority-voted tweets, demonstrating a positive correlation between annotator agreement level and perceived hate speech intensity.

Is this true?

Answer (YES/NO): YES